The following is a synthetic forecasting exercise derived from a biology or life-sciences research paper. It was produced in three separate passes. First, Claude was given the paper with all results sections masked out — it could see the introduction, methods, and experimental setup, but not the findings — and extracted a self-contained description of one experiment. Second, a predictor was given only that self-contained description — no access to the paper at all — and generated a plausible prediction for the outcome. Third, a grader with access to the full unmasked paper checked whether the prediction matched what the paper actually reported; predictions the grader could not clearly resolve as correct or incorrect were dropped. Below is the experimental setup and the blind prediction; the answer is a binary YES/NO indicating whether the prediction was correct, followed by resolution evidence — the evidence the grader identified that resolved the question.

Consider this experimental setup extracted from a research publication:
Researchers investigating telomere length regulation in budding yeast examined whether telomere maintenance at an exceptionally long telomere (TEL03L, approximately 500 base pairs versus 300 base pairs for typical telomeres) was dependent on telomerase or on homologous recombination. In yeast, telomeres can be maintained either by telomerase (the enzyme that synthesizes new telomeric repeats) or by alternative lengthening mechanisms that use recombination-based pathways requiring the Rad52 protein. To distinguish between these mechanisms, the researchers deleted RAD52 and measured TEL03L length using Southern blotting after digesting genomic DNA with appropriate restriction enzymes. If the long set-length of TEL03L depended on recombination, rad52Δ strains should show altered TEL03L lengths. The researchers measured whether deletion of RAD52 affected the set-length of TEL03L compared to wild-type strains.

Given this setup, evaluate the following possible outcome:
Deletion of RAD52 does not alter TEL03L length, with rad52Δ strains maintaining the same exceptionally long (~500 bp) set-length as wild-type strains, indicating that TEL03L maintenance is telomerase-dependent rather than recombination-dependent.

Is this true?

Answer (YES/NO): YES